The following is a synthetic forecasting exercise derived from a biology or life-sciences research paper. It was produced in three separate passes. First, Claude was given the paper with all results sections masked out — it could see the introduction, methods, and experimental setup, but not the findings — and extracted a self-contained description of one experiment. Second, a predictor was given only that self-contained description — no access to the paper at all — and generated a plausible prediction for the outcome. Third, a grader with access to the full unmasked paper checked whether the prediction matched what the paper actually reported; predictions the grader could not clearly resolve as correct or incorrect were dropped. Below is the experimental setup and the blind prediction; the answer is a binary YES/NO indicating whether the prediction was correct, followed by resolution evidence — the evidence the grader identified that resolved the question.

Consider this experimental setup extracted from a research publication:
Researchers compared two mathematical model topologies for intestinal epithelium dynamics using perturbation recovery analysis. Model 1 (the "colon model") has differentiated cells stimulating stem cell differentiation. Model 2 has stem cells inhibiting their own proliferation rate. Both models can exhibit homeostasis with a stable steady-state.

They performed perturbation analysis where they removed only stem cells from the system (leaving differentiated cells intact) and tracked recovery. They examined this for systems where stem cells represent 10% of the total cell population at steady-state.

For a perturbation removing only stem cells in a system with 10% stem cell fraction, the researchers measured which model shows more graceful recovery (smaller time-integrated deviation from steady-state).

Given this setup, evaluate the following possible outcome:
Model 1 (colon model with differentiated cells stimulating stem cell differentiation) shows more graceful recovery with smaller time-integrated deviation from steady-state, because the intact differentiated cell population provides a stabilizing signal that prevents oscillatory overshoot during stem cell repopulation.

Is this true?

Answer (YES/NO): NO